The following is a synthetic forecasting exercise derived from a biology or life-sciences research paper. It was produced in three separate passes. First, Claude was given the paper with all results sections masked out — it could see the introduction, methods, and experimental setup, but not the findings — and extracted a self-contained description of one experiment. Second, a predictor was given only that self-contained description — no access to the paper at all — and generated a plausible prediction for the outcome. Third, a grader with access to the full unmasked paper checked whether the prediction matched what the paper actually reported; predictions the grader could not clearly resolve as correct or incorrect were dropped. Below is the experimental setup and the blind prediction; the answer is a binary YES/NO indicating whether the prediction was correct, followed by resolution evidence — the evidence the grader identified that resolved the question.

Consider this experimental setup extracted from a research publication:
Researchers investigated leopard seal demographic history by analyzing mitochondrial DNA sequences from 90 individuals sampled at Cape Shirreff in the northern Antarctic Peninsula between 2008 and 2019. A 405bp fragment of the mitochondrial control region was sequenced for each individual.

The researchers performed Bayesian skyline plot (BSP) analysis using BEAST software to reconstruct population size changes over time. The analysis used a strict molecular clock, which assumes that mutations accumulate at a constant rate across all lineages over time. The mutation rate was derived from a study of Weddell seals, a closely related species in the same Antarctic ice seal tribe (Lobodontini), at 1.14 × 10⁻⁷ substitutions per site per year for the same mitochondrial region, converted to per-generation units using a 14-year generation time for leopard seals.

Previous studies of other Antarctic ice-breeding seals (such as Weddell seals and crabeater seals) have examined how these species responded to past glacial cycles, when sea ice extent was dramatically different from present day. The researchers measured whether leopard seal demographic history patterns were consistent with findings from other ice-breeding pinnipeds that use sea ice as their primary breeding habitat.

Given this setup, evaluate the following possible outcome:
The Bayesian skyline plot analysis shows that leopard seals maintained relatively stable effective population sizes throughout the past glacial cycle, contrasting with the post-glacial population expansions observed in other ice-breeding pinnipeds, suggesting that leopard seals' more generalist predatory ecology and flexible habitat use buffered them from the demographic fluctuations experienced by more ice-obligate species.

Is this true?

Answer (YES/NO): NO